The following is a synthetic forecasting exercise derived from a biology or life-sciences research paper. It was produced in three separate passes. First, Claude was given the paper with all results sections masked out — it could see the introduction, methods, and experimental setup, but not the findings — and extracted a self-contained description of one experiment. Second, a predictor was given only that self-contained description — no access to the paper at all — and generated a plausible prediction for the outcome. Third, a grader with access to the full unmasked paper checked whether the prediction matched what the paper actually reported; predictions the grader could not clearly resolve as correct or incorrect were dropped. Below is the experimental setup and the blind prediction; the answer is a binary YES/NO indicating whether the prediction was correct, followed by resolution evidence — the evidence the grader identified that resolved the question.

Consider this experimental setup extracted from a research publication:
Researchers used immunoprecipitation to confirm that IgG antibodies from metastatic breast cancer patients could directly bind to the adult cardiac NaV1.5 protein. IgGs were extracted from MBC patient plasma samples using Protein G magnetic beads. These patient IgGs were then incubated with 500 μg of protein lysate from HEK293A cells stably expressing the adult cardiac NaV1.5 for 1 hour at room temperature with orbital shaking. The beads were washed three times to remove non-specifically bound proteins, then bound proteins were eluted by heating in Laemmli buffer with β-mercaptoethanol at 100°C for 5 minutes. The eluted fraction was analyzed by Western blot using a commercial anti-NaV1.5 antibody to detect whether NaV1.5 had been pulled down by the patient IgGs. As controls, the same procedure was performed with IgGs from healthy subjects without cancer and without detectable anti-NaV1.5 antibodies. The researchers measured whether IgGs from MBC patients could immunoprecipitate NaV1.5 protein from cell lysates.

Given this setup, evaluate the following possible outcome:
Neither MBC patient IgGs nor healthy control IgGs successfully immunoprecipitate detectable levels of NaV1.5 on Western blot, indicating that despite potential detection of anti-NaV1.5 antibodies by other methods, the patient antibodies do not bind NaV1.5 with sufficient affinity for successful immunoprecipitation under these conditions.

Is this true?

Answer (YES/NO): NO